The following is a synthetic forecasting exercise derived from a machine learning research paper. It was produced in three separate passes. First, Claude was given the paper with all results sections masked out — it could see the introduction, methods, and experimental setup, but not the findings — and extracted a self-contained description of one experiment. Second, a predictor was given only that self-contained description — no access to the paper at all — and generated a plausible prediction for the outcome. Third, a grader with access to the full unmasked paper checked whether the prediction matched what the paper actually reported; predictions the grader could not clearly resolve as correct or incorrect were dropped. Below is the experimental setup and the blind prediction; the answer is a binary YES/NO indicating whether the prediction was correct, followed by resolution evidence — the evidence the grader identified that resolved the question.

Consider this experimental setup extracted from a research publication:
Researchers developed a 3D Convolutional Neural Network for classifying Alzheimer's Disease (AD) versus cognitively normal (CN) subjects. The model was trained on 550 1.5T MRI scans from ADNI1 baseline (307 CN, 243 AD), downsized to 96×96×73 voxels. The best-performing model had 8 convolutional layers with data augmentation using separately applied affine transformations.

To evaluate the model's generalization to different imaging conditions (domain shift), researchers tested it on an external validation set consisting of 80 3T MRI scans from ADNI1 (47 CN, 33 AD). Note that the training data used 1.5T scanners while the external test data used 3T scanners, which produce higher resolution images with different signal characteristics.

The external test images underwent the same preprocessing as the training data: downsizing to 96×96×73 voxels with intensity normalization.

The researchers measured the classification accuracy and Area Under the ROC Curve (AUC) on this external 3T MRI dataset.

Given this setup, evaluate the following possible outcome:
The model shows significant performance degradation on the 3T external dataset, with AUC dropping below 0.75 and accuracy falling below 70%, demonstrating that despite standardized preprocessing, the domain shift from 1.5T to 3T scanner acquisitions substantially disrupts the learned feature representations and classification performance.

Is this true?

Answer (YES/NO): NO